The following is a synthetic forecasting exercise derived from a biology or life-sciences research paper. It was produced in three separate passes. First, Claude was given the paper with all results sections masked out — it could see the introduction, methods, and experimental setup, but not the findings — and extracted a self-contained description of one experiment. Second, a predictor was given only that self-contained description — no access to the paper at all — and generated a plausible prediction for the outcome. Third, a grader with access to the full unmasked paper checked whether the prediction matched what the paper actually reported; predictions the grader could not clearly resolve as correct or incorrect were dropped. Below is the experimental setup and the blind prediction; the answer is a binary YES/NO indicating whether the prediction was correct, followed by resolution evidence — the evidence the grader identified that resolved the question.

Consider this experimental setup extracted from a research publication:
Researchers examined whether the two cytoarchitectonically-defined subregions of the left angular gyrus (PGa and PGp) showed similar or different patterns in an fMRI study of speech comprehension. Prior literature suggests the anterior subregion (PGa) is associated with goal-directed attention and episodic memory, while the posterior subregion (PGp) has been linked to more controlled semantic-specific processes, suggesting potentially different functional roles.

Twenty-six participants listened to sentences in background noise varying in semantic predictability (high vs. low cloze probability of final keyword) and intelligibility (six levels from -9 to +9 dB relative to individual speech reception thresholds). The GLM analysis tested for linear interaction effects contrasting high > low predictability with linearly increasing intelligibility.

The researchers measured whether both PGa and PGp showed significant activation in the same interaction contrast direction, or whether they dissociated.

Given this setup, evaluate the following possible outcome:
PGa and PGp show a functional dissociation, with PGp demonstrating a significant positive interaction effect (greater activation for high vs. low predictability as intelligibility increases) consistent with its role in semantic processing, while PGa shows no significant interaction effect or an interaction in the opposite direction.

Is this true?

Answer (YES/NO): NO